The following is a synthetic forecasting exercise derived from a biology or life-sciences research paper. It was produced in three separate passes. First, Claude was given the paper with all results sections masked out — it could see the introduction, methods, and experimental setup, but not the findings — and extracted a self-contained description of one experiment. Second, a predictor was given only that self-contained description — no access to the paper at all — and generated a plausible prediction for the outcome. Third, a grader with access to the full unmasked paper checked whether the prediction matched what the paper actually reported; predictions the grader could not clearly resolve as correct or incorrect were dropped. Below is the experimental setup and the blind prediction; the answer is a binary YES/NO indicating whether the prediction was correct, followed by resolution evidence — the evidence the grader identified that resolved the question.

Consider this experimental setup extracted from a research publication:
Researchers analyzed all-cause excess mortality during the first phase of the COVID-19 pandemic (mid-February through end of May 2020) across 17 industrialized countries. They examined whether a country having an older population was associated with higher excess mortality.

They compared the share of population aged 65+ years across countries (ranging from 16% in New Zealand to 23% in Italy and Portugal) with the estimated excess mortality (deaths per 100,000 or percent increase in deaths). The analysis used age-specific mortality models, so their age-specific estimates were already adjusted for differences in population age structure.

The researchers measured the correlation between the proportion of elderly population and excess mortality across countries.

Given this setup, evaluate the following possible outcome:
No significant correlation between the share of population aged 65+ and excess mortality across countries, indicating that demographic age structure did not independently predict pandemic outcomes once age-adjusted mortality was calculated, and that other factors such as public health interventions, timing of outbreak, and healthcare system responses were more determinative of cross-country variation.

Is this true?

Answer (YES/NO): YES